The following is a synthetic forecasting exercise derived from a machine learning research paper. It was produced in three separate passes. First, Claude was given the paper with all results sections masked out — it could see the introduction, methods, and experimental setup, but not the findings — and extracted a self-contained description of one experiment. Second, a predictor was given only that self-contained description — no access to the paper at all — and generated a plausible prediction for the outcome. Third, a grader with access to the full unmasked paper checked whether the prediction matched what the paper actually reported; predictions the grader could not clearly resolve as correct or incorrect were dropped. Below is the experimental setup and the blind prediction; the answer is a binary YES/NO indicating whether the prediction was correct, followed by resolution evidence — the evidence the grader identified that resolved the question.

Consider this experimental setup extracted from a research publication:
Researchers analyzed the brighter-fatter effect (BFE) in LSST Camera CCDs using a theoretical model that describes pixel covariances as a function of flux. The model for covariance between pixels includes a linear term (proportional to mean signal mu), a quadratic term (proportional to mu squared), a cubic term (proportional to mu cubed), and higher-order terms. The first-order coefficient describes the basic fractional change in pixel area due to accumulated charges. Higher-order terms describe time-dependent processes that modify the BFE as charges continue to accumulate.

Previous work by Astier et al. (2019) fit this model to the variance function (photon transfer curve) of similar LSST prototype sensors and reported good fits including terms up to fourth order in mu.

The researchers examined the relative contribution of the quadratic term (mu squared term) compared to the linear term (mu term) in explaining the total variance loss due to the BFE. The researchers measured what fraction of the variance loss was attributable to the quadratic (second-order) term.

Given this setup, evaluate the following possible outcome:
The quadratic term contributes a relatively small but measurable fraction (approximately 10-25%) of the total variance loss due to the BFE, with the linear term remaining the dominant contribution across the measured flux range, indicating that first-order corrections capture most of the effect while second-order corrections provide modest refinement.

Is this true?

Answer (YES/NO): YES